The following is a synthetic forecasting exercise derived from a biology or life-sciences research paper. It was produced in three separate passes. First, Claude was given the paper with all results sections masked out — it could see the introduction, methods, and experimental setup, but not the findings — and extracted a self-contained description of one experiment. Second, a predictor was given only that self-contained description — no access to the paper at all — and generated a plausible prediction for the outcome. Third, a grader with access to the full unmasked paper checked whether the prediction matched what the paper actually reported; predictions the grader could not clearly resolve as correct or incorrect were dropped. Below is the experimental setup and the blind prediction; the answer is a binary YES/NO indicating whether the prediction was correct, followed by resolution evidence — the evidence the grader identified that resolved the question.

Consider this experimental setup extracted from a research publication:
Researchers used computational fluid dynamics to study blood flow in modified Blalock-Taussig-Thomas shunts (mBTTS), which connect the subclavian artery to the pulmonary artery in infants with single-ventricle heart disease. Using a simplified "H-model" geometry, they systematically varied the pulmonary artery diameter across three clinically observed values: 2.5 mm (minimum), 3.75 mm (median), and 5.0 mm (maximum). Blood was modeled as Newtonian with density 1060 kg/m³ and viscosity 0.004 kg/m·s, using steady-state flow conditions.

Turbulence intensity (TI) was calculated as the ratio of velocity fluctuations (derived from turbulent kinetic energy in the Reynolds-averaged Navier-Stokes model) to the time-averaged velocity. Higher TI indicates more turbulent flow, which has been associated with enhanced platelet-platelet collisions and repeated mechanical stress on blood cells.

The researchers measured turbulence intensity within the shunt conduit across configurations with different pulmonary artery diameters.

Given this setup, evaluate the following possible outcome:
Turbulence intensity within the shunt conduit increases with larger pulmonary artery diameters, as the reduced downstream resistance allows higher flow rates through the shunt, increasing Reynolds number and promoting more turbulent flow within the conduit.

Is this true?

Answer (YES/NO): YES